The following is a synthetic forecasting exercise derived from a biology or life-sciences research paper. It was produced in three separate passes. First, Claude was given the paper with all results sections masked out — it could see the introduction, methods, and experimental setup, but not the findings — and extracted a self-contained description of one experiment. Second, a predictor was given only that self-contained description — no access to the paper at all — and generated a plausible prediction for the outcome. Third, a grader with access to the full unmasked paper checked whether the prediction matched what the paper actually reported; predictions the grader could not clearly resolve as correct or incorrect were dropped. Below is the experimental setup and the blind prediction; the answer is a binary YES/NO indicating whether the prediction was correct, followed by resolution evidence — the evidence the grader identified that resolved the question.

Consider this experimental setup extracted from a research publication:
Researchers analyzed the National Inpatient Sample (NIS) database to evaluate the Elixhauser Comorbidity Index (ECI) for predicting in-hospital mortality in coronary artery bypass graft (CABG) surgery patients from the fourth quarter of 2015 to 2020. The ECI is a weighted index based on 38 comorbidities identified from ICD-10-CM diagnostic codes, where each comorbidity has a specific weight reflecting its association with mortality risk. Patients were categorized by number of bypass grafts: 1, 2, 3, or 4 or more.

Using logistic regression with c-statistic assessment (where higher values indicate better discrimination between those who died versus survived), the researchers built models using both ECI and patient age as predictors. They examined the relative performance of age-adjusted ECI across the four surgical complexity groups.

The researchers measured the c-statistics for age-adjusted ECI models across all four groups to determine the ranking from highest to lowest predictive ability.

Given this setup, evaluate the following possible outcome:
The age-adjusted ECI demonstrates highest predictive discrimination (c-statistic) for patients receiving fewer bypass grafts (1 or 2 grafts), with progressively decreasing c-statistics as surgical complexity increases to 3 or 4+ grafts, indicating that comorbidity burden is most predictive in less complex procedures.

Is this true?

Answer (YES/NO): NO